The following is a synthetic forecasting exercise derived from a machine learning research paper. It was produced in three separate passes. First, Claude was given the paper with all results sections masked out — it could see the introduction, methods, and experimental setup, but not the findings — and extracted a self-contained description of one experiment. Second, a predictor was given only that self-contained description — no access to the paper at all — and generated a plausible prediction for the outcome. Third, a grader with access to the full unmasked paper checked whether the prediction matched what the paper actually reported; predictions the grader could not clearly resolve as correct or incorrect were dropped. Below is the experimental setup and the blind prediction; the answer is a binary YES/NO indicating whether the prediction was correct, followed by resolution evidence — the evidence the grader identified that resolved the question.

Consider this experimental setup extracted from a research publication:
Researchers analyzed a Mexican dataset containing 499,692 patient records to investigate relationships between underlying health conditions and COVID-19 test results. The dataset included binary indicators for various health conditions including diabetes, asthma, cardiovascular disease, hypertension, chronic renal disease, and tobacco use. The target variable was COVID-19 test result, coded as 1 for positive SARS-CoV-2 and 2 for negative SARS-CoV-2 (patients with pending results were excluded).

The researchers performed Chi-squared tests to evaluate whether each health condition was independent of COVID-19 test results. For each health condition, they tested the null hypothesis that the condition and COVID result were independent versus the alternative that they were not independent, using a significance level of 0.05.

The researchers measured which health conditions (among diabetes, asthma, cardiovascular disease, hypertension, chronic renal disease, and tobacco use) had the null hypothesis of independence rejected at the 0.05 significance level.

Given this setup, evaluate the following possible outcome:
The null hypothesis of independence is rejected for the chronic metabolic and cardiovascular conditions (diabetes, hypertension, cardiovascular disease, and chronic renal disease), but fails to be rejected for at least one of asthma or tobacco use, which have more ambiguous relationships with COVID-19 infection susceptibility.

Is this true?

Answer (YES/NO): NO